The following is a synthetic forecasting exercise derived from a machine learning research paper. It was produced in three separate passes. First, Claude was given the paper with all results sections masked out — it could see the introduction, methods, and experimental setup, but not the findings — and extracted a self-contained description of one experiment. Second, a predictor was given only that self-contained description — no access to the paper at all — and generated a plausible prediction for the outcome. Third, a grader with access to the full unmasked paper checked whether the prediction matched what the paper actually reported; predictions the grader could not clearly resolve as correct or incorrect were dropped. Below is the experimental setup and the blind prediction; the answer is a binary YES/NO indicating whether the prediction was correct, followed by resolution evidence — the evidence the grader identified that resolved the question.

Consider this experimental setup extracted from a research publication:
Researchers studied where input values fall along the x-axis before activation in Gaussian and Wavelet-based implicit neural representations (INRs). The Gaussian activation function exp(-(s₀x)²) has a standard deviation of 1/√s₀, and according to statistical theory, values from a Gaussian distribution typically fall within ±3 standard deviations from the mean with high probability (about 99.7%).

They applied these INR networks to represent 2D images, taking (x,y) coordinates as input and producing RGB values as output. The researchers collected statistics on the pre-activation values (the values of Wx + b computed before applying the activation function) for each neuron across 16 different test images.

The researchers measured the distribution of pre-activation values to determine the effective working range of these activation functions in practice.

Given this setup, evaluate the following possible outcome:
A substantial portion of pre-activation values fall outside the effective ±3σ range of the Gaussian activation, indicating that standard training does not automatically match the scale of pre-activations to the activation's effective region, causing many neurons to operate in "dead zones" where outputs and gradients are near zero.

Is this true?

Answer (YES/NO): NO